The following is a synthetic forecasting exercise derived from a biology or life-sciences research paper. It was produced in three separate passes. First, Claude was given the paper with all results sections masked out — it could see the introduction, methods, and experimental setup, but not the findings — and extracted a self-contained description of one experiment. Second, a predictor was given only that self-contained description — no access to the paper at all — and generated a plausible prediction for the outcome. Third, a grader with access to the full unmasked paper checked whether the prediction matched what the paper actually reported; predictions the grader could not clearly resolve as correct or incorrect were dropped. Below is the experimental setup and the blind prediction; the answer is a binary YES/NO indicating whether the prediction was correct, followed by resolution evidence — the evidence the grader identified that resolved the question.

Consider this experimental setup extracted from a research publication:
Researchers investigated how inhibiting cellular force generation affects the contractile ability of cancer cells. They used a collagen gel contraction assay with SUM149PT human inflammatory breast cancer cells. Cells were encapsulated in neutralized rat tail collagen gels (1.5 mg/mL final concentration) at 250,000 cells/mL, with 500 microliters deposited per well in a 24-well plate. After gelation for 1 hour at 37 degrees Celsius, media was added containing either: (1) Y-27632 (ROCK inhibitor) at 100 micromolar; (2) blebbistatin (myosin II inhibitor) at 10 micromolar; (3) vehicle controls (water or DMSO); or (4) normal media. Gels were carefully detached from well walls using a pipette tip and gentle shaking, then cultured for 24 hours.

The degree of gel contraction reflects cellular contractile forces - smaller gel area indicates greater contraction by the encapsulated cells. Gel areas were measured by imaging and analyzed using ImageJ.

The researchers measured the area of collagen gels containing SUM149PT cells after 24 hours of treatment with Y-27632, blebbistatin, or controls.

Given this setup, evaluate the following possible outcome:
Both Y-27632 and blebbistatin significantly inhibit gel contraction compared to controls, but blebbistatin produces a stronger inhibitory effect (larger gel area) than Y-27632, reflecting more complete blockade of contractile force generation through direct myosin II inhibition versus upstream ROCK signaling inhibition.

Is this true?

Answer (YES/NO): NO